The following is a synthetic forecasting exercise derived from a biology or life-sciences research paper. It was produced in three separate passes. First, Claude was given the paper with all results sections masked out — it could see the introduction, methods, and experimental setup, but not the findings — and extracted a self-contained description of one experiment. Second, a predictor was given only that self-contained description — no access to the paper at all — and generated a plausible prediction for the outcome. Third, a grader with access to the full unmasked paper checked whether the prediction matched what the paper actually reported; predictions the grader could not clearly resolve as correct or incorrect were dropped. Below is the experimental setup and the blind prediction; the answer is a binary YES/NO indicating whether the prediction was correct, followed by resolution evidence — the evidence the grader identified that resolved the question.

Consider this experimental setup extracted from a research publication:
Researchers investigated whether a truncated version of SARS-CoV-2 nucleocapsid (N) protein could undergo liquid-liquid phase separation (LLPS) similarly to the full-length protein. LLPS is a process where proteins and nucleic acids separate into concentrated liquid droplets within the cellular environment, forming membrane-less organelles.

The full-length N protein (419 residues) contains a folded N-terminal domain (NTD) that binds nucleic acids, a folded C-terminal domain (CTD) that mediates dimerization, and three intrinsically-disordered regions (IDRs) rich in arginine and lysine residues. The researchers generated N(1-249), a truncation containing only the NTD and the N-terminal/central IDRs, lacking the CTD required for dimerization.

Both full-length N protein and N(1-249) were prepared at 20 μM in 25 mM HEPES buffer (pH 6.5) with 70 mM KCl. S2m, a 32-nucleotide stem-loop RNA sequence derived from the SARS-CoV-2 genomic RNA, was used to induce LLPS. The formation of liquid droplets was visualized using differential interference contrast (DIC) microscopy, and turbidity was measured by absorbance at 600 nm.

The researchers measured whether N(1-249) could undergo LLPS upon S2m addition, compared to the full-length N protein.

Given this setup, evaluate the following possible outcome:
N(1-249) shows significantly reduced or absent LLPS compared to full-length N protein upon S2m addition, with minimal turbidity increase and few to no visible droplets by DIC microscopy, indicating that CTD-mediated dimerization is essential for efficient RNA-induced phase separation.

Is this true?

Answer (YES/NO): NO